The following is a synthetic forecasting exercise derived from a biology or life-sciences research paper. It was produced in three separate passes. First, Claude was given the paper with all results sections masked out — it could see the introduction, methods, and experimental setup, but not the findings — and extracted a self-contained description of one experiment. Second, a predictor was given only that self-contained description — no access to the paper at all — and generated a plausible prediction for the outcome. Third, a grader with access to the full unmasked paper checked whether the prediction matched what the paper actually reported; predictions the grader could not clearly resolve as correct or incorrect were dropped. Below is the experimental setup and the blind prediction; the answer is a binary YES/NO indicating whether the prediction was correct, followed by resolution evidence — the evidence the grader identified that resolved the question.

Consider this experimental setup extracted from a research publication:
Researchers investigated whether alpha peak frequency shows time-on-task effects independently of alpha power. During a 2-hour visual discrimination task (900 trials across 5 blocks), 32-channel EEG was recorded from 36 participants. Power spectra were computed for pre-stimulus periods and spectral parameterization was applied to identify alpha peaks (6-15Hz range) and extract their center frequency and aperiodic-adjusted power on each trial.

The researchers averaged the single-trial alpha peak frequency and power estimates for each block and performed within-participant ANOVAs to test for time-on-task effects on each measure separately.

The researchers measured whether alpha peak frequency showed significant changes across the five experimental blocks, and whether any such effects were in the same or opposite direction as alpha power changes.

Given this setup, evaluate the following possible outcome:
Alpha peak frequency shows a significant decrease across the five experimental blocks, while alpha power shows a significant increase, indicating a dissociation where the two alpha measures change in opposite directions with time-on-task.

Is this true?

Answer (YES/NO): YES